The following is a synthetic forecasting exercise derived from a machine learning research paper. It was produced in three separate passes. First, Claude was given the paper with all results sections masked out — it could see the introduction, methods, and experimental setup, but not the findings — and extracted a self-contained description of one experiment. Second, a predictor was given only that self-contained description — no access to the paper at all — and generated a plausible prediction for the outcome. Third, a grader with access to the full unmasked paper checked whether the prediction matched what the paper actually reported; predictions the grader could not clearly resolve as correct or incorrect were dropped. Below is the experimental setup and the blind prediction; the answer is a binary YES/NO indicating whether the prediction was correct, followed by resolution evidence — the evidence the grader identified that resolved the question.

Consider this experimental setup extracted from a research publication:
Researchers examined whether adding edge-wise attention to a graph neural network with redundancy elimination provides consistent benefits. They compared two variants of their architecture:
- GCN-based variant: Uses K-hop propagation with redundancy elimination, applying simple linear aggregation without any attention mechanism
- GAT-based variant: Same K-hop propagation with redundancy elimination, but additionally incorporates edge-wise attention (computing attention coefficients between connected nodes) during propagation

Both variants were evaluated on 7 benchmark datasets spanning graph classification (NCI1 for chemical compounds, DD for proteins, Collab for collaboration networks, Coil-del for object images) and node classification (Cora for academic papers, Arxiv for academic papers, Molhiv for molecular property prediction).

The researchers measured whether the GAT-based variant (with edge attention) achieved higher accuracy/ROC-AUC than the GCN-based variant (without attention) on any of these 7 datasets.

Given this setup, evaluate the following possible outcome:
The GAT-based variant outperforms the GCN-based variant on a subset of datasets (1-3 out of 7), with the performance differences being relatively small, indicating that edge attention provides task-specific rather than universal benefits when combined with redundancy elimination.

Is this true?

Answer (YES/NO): NO